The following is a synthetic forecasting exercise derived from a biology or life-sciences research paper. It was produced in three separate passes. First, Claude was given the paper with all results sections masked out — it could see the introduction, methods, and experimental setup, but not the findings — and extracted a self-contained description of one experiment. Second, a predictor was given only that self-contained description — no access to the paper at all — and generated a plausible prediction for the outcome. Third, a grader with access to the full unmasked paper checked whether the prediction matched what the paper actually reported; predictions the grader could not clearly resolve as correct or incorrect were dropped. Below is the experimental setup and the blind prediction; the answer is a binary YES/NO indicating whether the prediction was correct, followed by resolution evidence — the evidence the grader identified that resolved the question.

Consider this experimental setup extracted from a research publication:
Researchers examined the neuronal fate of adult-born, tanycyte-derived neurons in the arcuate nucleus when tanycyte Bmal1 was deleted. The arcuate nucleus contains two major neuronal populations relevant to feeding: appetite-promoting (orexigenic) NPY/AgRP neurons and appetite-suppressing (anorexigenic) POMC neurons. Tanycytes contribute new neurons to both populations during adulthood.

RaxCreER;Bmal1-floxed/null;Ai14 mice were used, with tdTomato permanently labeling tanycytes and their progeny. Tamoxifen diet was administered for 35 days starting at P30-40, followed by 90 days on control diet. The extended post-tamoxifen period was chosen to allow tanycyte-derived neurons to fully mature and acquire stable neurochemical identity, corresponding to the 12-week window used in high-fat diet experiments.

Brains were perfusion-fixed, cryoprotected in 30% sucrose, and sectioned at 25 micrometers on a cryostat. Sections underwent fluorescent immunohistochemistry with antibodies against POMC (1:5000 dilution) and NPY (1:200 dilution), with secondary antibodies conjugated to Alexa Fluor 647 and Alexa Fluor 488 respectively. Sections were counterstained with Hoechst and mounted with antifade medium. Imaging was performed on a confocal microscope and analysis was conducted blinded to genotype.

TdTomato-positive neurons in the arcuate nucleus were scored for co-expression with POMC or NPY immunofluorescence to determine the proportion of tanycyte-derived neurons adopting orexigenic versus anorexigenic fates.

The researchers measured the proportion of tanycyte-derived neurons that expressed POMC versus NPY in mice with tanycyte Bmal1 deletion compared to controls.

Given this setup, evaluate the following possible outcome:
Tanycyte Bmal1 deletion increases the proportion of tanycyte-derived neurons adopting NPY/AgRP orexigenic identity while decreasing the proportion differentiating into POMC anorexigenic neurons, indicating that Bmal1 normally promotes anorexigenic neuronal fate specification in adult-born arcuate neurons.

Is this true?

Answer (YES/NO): NO